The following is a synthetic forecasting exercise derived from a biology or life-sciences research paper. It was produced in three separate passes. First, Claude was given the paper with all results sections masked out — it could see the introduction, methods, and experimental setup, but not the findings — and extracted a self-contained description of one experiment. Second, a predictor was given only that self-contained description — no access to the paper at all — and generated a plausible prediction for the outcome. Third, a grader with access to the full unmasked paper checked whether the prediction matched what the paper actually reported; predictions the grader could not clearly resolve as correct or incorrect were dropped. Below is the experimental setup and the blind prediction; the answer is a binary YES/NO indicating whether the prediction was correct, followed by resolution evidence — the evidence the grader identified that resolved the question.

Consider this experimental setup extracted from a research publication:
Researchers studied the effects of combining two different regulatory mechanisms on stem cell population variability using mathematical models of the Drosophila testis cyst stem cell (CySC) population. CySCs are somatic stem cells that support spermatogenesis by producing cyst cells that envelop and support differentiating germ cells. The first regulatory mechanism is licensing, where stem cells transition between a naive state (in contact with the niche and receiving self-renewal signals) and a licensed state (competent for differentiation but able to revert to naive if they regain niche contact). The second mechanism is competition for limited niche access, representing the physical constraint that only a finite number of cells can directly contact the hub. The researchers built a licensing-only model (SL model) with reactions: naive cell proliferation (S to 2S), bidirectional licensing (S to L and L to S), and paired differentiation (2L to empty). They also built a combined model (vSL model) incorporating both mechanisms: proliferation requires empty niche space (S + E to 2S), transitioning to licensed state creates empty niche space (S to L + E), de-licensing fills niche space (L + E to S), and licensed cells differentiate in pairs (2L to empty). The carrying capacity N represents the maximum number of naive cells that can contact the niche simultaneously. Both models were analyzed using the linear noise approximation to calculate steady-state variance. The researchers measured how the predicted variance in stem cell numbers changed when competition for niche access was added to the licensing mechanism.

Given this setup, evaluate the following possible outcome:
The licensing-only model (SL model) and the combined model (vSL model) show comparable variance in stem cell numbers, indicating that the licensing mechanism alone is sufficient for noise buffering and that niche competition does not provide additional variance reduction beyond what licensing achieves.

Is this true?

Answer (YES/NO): NO